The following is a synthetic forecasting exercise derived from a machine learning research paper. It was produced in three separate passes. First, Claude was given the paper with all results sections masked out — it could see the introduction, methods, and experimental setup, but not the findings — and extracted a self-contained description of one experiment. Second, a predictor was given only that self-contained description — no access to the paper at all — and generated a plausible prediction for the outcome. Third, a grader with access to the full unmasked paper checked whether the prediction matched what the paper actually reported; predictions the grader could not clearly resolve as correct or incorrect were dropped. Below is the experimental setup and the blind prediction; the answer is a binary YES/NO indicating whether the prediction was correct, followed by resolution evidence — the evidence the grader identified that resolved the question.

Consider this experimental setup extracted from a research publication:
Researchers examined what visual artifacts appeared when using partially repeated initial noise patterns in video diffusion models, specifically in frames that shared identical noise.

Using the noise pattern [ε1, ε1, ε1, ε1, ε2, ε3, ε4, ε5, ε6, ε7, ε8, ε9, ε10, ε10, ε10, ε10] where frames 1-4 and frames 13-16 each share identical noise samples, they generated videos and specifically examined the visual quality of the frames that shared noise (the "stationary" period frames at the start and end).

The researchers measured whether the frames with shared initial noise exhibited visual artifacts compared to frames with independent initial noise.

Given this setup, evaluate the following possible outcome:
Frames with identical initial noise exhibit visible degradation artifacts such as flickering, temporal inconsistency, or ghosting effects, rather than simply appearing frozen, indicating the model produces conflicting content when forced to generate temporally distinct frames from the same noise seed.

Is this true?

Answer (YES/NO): NO